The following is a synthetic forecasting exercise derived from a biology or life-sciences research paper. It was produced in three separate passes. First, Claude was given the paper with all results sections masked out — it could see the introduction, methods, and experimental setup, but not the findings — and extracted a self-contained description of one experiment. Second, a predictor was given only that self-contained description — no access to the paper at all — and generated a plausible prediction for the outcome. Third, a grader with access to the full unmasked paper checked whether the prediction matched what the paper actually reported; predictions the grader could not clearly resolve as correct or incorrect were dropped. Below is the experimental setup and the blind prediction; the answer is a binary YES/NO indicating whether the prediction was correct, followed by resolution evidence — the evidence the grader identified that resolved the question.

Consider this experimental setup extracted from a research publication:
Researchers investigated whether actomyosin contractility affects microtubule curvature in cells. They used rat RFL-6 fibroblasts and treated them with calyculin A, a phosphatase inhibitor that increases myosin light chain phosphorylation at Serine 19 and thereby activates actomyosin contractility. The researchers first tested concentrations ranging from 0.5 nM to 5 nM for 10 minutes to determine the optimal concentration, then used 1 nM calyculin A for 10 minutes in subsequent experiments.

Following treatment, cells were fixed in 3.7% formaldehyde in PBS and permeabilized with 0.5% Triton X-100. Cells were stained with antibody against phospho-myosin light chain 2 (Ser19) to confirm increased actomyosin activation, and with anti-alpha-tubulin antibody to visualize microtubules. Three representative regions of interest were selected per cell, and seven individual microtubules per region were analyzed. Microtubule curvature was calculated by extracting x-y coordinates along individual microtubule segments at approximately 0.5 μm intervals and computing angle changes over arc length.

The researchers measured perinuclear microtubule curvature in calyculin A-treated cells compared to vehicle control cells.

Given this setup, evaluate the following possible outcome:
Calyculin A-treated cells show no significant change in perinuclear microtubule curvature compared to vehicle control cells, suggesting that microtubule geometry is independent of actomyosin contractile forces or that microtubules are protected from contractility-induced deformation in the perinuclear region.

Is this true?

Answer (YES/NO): YES